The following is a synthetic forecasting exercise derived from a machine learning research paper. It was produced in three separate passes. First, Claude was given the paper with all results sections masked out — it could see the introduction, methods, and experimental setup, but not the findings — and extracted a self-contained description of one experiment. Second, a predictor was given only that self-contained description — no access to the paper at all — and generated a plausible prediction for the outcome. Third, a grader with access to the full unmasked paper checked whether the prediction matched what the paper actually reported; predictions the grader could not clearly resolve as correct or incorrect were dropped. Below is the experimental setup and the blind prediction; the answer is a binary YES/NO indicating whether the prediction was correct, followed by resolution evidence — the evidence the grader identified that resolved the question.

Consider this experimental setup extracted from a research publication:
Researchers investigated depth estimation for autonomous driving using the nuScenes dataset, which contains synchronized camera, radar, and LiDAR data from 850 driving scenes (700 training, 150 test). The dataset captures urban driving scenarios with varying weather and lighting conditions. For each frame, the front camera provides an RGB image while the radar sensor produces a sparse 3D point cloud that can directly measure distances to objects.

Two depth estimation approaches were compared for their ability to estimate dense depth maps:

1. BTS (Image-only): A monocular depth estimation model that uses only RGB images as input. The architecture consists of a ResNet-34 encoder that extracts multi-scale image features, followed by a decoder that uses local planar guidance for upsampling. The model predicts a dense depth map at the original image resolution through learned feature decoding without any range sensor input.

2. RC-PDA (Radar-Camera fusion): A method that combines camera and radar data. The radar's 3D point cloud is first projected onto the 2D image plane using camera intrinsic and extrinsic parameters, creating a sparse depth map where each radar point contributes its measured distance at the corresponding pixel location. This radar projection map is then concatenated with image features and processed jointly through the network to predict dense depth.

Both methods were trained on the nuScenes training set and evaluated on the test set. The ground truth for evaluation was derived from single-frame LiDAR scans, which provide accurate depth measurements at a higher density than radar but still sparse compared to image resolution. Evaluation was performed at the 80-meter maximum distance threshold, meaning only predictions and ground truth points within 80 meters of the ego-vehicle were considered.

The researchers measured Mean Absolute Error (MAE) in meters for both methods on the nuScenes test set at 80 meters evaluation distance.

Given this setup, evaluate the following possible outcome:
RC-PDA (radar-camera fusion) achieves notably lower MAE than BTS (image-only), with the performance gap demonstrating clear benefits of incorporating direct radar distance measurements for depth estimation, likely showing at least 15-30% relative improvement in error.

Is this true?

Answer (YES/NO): NO